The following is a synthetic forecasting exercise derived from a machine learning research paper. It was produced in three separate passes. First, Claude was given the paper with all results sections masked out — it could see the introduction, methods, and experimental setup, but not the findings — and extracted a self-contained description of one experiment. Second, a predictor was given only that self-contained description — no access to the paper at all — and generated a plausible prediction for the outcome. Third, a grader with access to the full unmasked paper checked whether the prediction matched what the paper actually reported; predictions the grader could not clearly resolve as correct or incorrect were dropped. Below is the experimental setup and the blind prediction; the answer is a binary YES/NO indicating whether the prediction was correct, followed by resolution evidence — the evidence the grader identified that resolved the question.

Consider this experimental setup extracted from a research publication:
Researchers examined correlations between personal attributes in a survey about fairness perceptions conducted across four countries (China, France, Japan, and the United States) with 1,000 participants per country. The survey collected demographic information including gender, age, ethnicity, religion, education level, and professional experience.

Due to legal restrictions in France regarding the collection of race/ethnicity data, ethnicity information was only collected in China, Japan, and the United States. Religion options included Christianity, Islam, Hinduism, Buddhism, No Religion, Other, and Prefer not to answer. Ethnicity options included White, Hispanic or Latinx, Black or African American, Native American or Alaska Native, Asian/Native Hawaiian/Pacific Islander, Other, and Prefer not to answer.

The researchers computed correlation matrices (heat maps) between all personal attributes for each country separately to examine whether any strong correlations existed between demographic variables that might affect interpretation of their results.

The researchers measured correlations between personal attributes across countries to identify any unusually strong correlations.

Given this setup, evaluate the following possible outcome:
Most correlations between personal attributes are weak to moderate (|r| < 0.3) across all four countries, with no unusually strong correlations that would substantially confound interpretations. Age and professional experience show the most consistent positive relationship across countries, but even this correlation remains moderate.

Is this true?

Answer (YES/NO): NO